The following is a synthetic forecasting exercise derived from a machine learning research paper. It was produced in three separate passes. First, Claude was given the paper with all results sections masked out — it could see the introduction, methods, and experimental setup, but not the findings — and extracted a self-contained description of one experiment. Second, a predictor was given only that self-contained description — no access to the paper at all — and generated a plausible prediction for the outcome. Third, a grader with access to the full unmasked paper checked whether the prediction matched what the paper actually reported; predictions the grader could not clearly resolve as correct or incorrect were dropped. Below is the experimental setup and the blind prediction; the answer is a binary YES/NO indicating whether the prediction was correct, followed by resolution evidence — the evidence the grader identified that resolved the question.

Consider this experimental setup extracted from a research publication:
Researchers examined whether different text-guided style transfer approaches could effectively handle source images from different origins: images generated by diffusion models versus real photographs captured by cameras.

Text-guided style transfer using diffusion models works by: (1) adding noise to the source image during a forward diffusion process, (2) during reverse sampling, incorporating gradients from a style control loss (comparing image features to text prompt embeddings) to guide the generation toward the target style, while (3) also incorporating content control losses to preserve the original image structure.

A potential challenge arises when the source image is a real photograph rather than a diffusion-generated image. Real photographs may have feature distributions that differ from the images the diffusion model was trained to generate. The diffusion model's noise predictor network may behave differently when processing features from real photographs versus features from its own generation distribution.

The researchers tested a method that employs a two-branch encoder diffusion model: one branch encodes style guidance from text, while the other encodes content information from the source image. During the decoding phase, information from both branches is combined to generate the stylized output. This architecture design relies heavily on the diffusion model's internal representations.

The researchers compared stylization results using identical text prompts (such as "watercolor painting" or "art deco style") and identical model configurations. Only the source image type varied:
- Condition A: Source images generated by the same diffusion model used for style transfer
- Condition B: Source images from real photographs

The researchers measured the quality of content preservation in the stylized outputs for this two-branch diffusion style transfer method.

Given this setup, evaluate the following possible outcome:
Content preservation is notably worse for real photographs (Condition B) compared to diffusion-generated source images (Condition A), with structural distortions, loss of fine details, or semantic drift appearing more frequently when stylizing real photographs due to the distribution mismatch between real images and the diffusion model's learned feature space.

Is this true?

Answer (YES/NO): YES